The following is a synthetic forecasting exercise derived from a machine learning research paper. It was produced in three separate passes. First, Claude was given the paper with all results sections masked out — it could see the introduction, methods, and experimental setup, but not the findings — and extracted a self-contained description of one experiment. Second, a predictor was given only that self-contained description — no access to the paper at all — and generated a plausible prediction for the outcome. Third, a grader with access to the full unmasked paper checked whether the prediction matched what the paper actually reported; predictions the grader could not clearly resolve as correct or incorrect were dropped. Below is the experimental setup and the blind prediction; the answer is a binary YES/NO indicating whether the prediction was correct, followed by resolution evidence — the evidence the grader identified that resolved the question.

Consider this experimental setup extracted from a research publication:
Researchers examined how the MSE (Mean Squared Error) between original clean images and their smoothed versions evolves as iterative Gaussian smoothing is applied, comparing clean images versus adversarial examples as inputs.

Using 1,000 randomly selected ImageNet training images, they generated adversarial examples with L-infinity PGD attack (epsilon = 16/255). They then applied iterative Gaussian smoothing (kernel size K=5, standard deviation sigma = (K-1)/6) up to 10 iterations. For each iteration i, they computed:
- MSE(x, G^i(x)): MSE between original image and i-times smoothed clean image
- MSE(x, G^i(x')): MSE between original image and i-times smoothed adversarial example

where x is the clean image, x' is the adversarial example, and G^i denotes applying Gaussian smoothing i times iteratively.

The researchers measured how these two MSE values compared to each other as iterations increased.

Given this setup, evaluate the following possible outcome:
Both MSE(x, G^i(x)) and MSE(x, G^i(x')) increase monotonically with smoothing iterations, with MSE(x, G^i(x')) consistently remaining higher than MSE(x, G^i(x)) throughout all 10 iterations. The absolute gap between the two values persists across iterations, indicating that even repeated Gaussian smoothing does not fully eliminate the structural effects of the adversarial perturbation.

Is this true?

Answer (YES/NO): NO